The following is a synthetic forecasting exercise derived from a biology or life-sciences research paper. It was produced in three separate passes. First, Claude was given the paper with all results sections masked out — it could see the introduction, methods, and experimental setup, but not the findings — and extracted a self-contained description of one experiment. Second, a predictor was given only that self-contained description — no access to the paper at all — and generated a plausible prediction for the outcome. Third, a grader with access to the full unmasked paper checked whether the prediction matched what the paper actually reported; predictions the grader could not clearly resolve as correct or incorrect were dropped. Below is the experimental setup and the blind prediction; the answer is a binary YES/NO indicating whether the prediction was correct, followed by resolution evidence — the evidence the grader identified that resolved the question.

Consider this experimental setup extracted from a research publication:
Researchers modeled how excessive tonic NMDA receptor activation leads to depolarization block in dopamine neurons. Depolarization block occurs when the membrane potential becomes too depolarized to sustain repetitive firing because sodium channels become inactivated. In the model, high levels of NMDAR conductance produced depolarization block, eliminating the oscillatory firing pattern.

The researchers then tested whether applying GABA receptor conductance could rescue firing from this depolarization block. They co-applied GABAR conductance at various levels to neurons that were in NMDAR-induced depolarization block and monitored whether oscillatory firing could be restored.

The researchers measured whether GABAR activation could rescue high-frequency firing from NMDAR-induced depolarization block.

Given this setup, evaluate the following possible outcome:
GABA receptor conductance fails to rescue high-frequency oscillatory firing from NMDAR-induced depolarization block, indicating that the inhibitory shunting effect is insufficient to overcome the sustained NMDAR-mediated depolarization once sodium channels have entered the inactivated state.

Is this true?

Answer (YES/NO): NO